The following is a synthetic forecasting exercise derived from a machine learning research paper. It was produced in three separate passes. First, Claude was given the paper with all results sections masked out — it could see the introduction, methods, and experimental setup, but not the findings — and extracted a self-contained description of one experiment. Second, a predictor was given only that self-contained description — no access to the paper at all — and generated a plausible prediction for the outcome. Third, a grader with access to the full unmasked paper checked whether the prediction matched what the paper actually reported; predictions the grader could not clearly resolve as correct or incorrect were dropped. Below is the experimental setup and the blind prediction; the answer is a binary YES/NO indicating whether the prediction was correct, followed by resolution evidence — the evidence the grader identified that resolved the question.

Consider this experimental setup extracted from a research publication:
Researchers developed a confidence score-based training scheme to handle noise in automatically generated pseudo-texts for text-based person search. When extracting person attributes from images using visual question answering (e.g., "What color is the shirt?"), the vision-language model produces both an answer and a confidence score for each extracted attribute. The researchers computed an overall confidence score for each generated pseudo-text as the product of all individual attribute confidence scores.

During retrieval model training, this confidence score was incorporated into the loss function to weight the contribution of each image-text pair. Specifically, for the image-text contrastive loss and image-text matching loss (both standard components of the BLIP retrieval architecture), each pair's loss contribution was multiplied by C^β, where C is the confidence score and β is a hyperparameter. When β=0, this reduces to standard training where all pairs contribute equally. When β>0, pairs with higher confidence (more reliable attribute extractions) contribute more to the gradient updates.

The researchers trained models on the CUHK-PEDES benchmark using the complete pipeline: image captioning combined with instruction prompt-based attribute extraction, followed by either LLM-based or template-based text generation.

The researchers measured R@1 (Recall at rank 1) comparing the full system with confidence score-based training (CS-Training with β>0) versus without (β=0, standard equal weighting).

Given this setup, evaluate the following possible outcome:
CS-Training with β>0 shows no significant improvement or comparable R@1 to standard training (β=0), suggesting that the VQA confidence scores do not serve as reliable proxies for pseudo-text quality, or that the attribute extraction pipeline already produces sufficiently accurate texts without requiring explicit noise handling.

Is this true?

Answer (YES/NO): NO